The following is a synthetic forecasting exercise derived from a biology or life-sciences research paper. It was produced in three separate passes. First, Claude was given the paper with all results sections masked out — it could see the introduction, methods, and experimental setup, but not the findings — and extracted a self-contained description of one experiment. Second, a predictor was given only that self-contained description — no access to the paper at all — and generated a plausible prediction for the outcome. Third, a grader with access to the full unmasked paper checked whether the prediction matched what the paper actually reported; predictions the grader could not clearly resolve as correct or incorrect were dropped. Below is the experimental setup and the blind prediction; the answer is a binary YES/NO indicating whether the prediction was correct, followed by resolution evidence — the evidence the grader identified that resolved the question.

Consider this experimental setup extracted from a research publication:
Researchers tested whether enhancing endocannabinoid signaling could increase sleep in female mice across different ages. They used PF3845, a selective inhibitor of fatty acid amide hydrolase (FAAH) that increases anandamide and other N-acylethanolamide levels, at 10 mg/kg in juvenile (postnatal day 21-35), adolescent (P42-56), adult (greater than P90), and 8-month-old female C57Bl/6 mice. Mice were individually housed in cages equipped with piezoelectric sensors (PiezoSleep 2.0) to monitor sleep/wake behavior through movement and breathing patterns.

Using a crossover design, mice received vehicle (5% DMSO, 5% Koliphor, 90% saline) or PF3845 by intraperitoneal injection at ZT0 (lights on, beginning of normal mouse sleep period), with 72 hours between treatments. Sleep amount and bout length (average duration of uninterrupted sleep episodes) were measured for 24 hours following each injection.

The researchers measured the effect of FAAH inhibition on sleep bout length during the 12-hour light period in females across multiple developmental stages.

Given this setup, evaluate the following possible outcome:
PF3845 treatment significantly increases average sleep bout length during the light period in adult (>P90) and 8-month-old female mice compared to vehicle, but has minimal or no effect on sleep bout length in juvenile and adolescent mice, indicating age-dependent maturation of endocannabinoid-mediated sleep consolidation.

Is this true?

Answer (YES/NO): NO